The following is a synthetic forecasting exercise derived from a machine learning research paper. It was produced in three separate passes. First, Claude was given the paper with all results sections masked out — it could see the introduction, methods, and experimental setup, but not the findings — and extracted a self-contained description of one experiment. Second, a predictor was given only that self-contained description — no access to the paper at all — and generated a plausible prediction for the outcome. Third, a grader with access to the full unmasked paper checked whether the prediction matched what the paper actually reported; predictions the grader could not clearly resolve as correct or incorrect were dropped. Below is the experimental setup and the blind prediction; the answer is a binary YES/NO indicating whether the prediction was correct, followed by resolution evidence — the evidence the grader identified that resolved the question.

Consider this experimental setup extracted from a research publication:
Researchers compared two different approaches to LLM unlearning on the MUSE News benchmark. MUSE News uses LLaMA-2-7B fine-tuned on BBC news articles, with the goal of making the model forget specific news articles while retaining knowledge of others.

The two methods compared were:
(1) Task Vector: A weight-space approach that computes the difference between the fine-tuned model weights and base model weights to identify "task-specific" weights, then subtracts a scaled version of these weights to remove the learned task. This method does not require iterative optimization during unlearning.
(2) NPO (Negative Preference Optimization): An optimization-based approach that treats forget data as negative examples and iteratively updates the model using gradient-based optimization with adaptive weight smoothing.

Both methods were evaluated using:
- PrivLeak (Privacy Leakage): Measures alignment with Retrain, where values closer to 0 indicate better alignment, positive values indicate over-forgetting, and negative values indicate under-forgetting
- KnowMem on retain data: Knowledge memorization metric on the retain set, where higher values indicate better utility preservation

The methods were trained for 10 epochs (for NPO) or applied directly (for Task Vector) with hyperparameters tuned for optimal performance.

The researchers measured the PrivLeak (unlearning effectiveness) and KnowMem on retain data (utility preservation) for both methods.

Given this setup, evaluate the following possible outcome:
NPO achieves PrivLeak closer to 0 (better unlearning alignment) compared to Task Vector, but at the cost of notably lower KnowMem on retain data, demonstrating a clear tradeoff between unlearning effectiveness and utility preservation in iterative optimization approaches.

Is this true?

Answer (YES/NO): NO